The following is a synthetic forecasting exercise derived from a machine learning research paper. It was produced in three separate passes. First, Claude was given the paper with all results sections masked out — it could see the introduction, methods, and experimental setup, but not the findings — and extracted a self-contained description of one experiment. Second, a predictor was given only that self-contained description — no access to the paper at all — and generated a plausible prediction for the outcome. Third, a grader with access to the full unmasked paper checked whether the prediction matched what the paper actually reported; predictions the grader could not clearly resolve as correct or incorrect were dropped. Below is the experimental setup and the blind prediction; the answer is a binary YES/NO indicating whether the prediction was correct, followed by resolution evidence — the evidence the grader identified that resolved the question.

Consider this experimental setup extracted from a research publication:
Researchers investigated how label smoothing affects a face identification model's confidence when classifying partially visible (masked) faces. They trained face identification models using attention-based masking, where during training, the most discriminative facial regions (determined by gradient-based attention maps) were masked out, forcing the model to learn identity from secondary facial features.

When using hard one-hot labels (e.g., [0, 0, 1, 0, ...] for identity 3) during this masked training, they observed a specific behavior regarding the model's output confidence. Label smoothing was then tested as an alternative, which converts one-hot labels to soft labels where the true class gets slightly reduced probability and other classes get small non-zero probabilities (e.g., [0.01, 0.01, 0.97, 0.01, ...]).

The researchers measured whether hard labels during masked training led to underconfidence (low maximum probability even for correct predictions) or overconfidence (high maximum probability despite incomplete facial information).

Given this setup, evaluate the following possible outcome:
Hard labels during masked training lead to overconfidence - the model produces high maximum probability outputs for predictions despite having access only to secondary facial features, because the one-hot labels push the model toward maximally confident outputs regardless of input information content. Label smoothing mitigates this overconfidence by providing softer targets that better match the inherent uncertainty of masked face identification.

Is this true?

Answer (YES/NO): YES